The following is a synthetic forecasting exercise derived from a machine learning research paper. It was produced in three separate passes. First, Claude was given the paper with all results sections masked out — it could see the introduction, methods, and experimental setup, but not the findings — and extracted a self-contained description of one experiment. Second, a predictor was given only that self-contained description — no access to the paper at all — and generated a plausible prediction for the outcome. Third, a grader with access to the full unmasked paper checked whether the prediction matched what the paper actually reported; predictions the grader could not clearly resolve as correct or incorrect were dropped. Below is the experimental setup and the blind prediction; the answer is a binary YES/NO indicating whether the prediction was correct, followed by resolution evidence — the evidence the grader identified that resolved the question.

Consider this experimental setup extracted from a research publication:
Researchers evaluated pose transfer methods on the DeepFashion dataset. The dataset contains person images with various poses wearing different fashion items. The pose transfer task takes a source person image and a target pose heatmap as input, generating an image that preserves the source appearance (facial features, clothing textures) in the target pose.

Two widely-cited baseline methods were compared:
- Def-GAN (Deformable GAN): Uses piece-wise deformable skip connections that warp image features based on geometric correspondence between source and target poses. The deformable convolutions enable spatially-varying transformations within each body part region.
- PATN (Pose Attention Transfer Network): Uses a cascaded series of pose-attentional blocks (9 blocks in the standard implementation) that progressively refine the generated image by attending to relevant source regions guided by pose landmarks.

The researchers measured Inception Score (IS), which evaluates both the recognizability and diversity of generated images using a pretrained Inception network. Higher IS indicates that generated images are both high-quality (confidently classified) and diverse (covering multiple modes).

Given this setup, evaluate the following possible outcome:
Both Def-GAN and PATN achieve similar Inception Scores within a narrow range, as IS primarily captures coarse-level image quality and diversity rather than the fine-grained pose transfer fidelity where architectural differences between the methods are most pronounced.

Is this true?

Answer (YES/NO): NO